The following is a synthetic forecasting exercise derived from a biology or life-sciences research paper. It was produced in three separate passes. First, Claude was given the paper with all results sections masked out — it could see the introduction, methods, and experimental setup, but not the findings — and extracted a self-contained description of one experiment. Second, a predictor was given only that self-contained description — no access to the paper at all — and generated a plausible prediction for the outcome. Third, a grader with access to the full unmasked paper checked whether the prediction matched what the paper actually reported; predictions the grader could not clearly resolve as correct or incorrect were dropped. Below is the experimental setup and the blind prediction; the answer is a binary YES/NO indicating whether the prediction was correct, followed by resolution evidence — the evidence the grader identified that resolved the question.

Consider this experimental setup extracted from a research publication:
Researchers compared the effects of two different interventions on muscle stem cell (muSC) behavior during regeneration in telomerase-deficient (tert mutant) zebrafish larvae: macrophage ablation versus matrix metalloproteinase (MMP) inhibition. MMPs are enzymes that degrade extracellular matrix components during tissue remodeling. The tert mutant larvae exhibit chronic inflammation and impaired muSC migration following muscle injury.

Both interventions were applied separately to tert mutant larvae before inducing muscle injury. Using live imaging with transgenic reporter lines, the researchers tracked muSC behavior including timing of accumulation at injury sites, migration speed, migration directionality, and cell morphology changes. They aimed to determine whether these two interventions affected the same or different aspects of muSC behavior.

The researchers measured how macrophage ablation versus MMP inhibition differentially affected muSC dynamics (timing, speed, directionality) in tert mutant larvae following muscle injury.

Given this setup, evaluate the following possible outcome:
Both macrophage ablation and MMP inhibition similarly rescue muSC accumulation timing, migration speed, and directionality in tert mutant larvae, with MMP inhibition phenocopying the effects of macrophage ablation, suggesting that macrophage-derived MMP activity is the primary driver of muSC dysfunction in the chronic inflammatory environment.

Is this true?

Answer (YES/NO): NO